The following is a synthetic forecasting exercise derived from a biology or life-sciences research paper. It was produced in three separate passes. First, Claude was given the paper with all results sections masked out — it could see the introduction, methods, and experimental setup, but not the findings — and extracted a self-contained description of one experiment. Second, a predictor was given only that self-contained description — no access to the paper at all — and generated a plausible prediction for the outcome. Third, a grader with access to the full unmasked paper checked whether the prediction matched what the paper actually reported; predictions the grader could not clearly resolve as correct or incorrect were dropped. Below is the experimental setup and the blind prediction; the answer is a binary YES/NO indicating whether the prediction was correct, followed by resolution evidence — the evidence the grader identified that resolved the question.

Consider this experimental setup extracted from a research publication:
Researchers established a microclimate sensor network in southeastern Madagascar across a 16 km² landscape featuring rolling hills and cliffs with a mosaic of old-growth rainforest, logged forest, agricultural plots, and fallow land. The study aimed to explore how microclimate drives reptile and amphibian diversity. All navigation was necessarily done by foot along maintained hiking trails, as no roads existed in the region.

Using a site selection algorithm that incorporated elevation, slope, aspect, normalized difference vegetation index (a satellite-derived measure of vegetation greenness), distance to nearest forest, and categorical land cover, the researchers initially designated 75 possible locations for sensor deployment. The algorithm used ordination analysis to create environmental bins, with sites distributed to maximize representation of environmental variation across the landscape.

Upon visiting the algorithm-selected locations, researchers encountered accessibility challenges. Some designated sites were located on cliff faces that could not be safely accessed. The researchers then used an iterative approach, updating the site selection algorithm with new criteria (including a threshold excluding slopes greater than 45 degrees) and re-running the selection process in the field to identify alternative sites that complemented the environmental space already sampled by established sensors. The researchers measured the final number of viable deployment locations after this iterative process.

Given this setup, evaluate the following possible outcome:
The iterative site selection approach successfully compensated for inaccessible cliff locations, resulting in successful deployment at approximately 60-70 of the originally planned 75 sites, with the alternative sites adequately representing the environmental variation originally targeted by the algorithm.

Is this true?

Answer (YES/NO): NO